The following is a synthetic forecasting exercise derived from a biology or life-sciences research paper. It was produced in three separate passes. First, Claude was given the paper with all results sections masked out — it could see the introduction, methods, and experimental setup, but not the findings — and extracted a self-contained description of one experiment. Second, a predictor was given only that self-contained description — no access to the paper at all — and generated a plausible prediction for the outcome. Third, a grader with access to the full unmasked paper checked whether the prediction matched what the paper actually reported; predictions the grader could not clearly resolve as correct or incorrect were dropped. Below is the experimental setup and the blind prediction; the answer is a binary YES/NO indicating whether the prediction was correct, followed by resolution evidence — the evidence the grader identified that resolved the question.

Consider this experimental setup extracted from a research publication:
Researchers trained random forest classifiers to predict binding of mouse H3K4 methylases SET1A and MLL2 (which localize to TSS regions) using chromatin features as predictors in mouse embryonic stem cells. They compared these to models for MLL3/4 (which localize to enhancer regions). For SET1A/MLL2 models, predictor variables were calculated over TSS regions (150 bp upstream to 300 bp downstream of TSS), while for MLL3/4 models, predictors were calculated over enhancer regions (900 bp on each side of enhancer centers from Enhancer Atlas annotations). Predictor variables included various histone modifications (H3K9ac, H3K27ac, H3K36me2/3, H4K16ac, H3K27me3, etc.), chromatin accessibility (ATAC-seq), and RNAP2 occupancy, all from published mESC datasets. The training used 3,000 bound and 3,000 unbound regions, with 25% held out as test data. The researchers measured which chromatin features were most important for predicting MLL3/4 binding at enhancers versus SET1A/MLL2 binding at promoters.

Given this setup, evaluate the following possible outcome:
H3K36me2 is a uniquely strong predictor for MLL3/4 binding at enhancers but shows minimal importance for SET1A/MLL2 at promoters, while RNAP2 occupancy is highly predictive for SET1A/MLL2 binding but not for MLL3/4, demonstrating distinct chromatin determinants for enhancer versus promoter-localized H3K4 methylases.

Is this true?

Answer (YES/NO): NO